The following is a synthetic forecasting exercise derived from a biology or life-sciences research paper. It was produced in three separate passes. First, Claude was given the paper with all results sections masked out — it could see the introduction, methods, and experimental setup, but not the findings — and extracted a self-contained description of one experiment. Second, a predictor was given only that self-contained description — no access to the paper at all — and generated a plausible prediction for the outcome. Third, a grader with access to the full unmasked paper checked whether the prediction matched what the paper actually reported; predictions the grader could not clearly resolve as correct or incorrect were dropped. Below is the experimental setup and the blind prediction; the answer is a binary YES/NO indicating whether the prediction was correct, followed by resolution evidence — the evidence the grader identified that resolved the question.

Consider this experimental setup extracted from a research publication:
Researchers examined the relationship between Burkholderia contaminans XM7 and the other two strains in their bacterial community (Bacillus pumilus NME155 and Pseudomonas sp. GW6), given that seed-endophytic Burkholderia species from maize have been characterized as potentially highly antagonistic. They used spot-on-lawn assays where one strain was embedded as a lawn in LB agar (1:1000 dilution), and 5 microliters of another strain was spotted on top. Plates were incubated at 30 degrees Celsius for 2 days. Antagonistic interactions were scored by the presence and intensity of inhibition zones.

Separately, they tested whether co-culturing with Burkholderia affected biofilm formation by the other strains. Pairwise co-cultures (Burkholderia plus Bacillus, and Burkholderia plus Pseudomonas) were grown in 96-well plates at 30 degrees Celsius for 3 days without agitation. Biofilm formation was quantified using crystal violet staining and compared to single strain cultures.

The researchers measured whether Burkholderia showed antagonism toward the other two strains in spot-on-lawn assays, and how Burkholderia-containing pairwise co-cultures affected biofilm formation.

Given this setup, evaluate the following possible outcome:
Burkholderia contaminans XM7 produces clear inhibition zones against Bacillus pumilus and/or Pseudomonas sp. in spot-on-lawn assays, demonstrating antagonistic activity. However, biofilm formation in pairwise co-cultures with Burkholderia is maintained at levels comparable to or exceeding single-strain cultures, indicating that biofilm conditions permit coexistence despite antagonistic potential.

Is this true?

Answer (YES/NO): NO